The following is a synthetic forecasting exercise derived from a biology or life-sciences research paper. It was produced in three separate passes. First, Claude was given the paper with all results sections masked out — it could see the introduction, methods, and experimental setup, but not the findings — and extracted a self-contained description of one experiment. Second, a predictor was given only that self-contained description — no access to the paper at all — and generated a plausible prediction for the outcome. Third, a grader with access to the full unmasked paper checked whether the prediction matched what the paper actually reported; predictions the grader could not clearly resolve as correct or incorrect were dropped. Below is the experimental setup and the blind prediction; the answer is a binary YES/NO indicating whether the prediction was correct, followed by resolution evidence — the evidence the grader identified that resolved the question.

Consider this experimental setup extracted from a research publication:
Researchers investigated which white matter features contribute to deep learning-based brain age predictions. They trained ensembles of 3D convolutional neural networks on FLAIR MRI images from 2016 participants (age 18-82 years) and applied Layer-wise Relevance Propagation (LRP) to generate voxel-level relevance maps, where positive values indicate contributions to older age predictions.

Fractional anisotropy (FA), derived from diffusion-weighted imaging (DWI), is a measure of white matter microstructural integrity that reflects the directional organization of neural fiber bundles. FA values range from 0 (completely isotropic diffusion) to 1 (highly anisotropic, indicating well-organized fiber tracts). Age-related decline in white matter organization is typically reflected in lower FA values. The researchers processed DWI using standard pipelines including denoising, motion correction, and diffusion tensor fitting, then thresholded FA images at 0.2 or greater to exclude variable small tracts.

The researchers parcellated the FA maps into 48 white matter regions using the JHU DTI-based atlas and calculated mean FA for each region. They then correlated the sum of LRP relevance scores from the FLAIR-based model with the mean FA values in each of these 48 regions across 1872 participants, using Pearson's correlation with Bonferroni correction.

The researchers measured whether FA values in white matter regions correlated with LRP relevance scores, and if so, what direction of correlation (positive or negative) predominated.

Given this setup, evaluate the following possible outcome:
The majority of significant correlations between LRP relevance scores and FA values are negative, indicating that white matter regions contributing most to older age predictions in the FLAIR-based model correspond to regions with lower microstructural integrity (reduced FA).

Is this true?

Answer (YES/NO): YES